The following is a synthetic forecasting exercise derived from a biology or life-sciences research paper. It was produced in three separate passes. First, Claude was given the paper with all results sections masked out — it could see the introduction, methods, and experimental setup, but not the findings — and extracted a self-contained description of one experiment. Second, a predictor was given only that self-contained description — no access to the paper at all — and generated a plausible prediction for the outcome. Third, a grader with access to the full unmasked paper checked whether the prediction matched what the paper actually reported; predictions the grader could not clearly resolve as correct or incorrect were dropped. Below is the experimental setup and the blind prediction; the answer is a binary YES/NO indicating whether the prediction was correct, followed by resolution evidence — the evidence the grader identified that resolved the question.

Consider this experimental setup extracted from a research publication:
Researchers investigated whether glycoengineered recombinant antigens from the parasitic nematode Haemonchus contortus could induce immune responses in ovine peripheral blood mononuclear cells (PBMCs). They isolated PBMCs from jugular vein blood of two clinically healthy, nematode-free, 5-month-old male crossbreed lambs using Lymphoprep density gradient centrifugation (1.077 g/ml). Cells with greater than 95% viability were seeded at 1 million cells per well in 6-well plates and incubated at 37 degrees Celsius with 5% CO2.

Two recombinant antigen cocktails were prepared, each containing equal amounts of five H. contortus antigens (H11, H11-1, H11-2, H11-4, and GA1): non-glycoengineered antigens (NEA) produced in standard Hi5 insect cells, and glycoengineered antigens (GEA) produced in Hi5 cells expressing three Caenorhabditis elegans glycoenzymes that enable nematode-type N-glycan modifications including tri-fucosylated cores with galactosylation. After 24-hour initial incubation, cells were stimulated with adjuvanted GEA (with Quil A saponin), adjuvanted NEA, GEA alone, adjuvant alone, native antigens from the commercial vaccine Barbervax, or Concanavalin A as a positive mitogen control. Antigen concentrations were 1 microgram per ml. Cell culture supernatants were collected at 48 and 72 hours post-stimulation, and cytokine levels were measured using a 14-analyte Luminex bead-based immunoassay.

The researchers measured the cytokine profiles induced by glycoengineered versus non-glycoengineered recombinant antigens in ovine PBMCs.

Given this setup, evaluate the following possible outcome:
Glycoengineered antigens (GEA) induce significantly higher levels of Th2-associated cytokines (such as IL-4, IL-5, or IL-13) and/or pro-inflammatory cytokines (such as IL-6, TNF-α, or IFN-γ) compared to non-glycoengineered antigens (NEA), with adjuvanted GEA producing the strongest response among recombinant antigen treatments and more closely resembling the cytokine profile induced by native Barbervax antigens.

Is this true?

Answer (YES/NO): NO